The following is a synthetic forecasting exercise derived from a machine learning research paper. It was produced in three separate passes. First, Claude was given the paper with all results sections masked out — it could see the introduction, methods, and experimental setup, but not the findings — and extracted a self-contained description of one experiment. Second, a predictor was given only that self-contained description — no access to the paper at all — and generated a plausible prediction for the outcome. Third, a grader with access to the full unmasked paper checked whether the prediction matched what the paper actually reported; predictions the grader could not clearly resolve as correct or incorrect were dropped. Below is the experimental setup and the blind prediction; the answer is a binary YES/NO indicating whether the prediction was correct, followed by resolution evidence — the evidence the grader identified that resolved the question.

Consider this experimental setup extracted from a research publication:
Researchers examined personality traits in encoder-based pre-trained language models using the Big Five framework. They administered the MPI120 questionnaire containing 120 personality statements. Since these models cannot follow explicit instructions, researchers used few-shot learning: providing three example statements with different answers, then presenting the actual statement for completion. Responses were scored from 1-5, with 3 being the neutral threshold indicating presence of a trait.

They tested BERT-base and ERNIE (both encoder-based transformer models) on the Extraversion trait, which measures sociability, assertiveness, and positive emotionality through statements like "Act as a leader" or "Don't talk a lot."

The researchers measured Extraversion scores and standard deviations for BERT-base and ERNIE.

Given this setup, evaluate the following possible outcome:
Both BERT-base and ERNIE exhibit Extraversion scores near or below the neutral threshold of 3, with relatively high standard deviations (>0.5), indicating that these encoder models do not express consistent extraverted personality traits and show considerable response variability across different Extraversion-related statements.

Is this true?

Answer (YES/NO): NO